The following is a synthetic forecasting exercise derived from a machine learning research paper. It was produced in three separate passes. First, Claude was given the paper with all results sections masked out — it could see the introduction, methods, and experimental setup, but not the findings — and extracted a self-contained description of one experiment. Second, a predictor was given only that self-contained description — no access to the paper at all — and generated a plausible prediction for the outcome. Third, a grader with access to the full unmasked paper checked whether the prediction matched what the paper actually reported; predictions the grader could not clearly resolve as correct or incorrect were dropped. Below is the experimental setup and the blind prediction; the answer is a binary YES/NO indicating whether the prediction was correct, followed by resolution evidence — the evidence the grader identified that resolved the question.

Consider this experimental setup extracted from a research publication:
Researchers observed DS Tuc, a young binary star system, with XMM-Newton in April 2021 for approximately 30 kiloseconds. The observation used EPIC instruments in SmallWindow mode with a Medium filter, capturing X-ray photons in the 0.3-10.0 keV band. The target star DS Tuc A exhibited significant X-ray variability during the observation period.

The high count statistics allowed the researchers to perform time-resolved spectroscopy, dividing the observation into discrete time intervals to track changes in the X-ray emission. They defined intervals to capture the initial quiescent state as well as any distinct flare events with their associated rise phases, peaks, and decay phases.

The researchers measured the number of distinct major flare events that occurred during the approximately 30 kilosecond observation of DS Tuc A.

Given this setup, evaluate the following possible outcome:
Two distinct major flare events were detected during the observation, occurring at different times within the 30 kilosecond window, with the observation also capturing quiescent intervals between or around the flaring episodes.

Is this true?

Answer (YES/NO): YES